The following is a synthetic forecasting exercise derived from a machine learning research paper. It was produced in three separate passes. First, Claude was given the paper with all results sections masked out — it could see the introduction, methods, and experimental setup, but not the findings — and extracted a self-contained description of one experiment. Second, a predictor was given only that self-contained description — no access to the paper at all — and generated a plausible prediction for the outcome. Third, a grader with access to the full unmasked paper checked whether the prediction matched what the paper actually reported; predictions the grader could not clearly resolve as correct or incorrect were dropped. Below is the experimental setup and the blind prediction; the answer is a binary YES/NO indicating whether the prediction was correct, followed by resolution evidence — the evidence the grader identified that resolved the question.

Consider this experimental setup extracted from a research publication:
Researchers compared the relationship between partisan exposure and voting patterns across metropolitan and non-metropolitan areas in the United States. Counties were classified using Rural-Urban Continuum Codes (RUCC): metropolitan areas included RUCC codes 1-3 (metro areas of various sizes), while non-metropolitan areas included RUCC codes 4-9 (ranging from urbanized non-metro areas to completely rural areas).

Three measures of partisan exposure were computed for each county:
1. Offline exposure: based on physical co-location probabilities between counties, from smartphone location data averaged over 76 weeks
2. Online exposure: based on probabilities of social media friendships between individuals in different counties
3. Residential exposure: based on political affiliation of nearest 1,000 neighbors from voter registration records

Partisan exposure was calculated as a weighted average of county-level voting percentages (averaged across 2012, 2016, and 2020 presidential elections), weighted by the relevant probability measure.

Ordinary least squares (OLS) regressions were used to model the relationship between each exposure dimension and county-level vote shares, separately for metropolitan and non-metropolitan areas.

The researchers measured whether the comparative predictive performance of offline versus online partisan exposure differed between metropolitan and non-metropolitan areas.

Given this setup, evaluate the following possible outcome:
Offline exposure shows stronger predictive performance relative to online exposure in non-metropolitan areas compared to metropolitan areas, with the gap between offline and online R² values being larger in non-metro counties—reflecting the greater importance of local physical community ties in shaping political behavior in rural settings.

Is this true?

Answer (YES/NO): NO